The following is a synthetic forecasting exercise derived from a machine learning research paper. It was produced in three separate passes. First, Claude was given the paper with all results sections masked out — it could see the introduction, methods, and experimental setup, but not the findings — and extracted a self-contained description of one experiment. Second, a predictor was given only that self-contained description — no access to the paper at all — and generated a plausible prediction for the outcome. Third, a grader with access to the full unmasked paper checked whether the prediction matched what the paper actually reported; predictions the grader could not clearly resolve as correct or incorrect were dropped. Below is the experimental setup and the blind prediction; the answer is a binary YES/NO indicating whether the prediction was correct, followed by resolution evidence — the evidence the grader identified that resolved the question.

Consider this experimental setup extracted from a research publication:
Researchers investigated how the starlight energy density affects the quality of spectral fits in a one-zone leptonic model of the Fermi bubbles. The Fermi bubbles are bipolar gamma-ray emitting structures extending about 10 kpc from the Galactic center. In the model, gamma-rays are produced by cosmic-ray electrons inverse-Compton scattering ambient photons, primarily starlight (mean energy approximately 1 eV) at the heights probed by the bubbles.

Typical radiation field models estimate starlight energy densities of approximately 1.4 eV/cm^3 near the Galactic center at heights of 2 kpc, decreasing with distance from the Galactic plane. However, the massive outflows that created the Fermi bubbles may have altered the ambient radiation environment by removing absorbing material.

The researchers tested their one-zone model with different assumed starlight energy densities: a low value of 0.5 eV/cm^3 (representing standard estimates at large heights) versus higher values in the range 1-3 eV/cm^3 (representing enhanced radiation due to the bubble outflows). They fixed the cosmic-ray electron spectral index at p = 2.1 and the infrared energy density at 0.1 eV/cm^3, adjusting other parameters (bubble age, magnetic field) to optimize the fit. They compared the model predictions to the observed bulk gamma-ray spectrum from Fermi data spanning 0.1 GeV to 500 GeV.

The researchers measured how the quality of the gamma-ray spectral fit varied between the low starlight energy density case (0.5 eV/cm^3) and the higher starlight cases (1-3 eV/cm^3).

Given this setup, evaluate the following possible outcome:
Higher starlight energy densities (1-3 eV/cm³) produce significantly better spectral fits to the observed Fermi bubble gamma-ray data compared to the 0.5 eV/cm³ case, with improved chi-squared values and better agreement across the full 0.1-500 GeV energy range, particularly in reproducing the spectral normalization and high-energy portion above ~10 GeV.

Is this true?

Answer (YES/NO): YES